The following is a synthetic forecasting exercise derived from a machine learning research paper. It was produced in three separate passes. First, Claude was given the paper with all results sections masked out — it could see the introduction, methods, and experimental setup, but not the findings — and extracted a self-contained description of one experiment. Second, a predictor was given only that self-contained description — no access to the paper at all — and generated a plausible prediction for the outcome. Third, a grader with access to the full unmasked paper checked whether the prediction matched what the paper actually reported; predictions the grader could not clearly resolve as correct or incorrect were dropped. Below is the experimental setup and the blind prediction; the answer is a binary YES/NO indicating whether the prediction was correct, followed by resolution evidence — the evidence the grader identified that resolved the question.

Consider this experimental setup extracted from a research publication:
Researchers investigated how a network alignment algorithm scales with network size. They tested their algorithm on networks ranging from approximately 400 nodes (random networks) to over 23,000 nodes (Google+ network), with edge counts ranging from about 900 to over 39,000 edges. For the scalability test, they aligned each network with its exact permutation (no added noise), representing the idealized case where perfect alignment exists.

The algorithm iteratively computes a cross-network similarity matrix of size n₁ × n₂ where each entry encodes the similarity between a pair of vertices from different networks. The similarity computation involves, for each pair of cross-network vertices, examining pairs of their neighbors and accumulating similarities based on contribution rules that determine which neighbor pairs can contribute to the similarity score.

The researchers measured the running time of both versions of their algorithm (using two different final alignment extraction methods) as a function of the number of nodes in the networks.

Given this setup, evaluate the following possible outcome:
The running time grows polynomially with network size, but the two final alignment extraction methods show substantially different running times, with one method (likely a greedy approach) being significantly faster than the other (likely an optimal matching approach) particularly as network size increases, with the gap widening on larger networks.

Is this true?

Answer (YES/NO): NO